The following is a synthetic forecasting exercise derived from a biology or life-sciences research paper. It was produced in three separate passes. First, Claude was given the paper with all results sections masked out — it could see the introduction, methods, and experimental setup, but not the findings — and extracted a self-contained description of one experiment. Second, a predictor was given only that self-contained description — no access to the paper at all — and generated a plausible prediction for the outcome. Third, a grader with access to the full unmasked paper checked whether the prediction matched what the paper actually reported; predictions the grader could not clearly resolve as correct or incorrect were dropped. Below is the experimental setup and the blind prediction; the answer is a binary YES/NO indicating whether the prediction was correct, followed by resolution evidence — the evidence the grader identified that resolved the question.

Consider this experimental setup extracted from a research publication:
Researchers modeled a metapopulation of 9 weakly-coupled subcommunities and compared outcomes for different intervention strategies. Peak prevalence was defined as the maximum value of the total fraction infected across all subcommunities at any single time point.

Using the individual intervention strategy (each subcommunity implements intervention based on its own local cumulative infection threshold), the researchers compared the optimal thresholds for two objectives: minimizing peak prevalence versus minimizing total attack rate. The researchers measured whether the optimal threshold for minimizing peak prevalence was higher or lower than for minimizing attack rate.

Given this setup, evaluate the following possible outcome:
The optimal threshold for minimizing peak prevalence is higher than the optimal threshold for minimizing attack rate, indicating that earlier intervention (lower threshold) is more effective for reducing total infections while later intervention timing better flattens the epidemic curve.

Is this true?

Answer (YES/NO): NO